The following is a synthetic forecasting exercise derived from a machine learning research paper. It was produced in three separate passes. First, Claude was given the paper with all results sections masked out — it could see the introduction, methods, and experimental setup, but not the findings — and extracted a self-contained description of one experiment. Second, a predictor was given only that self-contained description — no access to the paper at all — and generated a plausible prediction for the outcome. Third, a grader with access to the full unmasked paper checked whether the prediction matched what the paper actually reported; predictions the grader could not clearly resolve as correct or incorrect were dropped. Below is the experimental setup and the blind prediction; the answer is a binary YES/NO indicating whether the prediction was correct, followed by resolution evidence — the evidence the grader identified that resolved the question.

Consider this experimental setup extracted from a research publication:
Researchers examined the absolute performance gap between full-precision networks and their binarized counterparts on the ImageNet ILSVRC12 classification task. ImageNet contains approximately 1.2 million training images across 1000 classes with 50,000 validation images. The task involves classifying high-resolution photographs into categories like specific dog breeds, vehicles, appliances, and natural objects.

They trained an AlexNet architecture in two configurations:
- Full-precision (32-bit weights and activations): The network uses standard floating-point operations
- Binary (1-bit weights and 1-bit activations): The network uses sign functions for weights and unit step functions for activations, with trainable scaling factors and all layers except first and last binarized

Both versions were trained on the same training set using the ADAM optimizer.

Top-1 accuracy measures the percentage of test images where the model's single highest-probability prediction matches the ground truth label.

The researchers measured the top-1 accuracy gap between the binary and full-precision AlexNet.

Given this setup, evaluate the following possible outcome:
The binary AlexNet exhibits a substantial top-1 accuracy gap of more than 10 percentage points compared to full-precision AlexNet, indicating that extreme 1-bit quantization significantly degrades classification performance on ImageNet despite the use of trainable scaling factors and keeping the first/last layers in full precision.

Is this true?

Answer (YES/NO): YES